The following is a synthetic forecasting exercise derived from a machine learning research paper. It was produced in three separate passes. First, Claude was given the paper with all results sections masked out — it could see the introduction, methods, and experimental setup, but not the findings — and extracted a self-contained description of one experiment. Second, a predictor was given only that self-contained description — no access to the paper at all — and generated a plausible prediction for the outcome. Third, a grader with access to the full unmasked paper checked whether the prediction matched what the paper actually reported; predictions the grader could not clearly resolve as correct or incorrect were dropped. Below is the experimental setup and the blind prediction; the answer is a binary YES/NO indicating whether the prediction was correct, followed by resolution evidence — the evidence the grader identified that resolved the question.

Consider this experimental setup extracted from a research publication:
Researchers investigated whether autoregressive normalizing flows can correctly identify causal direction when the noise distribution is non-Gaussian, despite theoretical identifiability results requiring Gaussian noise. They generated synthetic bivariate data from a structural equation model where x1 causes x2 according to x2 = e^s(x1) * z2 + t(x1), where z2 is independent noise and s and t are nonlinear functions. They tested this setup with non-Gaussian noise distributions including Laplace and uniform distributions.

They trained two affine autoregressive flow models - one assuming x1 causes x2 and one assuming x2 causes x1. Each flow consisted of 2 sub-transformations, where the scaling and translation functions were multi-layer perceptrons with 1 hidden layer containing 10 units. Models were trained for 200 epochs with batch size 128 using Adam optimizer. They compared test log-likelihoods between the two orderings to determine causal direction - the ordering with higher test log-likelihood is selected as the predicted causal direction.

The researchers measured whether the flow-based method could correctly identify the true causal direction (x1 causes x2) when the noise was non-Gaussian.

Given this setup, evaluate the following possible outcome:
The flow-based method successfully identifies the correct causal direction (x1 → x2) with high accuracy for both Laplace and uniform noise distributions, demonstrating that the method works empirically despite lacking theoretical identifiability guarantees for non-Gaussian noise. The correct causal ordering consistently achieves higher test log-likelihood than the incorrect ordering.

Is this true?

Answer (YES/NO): NO